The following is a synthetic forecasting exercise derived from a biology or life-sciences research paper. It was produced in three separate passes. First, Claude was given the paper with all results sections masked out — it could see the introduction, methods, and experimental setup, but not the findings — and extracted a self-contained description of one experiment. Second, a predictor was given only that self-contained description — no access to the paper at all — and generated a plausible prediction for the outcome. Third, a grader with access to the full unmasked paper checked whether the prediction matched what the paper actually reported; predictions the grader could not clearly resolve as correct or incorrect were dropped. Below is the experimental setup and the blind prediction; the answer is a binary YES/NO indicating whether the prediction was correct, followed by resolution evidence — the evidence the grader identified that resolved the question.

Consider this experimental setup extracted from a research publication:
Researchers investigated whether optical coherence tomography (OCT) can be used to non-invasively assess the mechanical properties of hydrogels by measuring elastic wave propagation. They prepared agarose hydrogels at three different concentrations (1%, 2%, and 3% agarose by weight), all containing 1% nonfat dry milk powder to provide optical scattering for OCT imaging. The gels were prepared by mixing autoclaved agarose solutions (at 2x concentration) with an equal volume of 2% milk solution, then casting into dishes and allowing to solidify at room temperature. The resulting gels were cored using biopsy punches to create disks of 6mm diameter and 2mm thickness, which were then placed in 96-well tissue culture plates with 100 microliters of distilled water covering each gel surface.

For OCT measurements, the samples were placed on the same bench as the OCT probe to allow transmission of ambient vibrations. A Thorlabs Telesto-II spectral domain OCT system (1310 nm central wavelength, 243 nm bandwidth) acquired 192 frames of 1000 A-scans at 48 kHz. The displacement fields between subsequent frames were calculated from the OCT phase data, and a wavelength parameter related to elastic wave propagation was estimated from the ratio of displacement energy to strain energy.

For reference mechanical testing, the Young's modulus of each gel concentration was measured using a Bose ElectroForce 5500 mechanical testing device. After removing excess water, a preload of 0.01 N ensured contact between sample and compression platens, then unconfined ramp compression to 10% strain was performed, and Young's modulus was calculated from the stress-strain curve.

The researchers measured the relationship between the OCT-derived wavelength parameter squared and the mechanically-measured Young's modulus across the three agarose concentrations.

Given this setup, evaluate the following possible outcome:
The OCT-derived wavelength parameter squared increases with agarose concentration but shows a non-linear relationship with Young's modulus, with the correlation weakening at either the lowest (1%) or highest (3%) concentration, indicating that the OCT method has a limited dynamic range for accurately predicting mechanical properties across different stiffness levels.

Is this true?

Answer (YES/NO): NO